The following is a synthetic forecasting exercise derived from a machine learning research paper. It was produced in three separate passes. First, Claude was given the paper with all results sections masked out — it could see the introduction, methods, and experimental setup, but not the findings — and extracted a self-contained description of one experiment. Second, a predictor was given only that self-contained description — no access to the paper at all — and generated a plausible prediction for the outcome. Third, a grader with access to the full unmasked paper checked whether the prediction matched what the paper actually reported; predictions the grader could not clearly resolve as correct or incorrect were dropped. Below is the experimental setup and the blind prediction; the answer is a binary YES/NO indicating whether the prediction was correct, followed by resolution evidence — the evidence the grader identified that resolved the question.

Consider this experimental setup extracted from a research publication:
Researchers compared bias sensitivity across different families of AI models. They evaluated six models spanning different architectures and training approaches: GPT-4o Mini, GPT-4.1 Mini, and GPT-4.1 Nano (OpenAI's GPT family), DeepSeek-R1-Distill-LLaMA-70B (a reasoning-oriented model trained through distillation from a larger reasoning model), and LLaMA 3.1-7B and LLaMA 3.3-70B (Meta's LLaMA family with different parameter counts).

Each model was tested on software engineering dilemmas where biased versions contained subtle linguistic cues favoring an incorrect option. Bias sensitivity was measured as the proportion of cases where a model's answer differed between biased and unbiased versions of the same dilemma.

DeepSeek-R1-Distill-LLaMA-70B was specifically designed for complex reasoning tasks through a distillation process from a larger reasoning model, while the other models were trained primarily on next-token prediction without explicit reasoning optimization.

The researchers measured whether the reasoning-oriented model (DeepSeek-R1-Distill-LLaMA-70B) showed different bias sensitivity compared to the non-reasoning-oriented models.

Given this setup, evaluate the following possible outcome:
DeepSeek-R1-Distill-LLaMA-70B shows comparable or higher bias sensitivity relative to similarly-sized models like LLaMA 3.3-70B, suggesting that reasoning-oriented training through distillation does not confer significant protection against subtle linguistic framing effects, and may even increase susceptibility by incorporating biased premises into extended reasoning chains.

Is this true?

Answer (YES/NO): YES